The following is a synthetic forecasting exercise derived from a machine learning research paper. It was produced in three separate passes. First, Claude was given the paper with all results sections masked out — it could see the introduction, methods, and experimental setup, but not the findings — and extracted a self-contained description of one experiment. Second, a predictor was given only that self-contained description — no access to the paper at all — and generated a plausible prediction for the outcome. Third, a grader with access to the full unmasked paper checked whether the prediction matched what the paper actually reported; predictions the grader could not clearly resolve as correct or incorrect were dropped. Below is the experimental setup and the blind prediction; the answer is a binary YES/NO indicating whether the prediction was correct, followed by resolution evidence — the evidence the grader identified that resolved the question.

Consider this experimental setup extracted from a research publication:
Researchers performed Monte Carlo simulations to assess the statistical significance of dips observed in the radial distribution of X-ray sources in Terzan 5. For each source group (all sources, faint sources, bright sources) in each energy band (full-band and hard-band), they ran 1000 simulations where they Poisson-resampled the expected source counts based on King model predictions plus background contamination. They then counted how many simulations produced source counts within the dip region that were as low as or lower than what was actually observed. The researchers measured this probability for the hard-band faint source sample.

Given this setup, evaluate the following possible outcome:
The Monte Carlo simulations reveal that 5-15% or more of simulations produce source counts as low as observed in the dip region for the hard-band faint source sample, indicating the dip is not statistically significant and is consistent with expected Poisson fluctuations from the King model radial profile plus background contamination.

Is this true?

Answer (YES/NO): NO